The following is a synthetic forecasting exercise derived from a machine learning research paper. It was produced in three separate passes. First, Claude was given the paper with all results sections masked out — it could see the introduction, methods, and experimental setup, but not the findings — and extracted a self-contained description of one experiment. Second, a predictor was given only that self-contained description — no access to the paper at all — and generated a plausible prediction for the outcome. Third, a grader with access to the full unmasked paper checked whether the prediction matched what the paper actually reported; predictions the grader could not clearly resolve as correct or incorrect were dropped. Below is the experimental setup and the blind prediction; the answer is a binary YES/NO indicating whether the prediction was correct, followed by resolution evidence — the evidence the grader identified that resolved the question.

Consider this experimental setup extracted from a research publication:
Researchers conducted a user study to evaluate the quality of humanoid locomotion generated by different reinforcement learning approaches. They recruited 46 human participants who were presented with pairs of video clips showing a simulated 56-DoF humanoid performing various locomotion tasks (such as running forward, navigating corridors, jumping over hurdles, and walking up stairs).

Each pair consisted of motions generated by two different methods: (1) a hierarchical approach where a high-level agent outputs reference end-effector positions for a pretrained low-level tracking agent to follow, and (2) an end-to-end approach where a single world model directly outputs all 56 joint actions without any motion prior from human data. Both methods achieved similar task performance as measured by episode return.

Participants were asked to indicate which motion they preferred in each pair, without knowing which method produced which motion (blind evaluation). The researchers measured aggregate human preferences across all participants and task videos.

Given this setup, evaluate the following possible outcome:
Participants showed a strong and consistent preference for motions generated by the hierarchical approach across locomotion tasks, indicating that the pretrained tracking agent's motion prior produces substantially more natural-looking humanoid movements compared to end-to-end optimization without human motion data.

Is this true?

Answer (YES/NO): YES